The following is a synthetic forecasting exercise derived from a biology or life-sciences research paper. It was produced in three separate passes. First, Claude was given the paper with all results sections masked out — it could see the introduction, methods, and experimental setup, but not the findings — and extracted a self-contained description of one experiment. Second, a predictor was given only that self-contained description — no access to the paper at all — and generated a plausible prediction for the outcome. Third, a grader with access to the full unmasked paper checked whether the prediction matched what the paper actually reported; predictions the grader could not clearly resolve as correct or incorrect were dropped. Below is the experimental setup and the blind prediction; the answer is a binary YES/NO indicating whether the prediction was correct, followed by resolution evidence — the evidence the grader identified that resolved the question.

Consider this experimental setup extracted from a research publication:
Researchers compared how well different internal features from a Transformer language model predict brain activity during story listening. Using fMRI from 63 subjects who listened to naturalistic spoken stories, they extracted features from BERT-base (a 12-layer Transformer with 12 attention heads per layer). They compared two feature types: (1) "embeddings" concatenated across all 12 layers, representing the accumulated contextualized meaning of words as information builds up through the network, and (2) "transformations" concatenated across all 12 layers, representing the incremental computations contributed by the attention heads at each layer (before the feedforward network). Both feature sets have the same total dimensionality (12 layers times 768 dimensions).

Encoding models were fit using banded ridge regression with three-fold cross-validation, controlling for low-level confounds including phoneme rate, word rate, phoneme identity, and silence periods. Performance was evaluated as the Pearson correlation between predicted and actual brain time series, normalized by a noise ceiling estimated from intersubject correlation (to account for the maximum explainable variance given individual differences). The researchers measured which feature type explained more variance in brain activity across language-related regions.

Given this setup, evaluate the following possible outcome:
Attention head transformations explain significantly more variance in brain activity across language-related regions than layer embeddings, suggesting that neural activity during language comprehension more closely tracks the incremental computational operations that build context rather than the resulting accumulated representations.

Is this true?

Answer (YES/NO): NO